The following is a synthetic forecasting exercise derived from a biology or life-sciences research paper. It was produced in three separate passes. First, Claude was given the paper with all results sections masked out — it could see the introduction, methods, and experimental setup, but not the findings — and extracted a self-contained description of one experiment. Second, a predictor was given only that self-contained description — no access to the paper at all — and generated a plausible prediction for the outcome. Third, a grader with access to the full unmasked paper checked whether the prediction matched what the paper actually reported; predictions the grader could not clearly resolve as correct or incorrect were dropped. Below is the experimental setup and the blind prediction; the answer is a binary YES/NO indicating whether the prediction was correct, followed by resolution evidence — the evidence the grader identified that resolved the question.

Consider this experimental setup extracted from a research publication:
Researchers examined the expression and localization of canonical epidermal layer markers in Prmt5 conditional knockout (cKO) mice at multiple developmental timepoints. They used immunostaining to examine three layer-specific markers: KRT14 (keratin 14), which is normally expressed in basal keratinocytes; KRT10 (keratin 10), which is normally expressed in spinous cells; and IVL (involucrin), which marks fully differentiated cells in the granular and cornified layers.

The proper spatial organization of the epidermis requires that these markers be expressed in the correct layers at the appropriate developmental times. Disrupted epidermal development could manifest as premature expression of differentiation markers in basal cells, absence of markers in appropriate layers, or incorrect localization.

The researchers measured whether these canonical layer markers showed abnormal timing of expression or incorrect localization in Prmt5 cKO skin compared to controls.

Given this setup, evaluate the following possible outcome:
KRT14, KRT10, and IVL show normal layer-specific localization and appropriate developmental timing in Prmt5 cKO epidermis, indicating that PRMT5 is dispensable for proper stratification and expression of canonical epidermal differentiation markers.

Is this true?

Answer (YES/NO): NO